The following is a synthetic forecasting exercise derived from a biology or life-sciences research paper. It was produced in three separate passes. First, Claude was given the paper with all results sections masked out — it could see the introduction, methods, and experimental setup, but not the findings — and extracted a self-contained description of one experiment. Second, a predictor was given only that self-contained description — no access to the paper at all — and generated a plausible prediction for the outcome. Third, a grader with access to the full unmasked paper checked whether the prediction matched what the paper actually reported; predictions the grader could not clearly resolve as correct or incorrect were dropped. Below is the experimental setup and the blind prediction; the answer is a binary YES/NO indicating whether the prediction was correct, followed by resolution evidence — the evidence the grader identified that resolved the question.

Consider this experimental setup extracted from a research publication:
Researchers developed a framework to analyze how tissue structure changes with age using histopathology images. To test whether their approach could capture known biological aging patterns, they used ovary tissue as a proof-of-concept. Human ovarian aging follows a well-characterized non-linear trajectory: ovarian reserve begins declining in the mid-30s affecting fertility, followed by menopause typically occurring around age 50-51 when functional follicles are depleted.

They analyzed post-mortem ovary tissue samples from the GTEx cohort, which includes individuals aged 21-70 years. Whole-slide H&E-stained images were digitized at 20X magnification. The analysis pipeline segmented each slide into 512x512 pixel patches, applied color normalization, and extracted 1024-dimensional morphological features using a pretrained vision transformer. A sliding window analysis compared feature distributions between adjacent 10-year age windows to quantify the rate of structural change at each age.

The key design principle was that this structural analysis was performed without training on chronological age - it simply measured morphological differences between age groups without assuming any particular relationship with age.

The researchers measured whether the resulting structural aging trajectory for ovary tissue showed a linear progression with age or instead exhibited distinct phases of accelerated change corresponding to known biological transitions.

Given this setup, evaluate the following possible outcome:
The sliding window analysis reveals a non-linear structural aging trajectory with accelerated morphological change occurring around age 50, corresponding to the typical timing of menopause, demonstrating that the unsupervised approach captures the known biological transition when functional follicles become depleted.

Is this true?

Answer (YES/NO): NO